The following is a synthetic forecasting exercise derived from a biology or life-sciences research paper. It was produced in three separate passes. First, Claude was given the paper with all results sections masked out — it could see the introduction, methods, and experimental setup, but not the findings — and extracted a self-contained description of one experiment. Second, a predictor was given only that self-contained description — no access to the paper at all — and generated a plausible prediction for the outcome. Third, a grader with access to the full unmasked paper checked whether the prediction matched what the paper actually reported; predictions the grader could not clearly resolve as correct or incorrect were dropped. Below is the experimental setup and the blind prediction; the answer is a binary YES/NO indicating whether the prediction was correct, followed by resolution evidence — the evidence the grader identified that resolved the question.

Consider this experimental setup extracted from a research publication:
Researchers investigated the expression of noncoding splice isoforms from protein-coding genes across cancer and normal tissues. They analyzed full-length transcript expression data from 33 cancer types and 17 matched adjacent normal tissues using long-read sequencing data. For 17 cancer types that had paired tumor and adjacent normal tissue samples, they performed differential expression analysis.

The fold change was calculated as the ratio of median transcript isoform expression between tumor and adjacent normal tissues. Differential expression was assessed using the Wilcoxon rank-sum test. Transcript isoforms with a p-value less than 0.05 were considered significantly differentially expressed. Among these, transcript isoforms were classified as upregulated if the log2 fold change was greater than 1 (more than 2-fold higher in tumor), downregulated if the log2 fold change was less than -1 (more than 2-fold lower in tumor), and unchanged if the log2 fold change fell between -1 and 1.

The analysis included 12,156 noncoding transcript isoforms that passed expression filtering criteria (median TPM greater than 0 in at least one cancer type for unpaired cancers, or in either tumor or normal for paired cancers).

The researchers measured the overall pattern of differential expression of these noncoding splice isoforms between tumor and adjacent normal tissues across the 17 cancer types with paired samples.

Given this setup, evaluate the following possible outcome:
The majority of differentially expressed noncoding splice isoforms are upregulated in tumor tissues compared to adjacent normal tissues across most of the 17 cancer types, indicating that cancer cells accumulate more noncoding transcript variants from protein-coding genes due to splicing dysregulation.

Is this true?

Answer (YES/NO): YES